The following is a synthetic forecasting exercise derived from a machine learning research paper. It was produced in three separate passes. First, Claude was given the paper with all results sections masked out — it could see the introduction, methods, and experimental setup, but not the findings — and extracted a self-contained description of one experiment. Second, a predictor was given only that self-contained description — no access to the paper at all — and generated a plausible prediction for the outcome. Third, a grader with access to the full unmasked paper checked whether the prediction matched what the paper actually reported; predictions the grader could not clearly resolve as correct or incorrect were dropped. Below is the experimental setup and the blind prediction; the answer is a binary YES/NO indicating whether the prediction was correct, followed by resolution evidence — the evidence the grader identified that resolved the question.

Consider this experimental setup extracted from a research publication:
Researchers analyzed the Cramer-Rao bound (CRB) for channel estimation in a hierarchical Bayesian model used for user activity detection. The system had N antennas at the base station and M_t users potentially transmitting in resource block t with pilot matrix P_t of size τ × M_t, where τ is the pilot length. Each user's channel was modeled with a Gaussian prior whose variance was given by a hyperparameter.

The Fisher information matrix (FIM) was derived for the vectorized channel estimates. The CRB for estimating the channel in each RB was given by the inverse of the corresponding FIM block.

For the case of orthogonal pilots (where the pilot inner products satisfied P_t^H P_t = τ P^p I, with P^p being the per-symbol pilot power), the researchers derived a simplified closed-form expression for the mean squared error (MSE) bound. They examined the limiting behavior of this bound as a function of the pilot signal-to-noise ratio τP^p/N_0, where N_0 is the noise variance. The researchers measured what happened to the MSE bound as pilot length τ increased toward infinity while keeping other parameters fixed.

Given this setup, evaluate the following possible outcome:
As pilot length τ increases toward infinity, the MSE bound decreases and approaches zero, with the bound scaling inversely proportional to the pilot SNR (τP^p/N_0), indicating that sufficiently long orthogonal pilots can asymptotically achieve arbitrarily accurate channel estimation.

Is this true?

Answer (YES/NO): YES